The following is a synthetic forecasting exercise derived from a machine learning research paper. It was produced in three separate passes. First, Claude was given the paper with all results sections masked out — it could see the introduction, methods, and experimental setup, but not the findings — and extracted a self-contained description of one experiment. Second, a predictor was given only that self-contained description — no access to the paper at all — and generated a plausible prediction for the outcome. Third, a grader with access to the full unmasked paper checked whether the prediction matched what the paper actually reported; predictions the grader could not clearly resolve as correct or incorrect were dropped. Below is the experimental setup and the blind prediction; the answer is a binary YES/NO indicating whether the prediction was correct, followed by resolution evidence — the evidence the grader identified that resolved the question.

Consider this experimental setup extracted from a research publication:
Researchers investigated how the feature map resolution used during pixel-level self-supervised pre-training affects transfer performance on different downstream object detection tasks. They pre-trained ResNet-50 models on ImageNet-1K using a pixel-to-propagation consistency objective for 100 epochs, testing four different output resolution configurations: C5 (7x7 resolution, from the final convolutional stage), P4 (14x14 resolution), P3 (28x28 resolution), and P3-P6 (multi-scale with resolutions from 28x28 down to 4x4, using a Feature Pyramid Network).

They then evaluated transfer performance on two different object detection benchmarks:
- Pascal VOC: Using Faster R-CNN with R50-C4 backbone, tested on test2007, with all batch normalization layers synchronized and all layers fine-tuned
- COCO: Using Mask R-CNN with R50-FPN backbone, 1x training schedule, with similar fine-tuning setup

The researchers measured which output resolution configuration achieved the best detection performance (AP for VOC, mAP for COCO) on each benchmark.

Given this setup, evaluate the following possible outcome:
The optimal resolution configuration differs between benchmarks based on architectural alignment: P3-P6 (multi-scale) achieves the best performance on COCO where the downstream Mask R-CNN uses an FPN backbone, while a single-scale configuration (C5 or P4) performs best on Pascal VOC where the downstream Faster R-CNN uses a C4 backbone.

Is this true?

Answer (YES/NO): YES